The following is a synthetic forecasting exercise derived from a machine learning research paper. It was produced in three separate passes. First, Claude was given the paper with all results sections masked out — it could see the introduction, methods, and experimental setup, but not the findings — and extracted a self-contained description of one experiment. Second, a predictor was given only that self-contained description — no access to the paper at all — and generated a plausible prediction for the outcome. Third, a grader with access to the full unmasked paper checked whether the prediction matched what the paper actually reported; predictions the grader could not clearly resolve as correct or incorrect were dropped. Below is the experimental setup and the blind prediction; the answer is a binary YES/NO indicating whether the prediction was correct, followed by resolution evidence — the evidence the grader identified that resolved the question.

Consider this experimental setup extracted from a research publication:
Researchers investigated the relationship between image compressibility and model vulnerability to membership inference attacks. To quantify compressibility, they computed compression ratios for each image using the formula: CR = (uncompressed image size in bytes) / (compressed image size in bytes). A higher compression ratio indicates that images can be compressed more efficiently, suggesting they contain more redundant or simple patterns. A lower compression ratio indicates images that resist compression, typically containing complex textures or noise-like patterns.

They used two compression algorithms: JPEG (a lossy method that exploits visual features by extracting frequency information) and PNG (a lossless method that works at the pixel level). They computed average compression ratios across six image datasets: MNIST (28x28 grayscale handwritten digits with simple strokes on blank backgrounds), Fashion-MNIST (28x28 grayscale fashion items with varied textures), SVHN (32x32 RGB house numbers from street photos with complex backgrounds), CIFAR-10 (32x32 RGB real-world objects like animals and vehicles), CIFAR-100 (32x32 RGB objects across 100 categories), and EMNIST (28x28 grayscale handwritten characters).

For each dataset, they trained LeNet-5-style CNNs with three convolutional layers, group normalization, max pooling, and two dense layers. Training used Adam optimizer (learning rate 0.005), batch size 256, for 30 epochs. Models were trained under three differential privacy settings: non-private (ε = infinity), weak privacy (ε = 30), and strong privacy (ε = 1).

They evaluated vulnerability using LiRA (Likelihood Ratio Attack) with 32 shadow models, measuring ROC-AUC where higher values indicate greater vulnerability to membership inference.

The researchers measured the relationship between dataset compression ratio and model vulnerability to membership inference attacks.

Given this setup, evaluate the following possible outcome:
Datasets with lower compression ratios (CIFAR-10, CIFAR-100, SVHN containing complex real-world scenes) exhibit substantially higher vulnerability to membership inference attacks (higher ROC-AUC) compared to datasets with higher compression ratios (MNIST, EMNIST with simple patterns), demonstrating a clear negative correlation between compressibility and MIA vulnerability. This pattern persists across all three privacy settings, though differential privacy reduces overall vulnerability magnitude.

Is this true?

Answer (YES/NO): NO